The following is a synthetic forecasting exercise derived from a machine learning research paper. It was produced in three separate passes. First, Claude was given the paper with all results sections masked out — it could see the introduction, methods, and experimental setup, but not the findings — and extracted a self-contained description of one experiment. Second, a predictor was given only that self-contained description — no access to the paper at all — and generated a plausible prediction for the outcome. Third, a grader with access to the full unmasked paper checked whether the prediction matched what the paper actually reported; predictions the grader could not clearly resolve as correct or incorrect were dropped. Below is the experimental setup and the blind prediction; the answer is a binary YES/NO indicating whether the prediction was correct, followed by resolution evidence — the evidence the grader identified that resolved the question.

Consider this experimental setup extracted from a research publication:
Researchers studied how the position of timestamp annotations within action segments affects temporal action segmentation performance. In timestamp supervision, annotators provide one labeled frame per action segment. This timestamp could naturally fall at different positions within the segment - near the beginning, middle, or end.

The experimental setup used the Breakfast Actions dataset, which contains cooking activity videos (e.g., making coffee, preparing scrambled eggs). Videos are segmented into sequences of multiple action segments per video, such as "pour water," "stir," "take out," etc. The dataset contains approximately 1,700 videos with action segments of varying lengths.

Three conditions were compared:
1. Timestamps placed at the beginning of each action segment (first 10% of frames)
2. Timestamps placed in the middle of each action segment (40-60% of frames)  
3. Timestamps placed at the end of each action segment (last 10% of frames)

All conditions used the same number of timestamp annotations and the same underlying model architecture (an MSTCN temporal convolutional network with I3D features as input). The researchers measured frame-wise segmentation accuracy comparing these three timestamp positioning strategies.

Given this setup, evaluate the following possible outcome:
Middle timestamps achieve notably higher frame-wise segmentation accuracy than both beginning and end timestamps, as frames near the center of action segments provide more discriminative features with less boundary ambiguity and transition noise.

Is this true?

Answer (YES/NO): YES